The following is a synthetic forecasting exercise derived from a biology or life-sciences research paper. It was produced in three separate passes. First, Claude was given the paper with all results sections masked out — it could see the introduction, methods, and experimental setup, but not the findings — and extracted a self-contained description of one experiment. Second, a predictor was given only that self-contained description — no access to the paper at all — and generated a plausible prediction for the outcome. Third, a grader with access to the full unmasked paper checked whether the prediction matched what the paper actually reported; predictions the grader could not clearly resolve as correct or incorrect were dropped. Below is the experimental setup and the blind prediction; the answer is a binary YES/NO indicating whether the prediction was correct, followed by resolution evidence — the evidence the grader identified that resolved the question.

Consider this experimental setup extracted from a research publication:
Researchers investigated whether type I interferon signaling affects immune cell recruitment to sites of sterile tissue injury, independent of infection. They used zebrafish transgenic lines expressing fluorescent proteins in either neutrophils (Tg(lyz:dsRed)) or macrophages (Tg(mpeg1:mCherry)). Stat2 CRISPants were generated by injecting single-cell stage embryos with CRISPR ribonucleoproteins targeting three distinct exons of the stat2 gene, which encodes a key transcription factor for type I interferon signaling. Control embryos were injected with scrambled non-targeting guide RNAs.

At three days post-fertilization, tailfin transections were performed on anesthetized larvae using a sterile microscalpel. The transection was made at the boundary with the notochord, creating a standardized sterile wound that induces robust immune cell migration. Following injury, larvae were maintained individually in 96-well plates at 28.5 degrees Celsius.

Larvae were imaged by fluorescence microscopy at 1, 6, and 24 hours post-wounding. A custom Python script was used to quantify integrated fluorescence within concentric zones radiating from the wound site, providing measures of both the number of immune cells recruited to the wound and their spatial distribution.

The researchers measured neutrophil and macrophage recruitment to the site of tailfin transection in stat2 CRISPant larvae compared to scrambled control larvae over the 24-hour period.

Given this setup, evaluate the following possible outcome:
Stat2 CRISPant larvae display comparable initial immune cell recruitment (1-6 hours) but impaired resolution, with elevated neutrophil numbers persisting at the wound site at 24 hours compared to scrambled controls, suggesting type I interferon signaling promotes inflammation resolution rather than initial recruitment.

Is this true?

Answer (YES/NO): NO